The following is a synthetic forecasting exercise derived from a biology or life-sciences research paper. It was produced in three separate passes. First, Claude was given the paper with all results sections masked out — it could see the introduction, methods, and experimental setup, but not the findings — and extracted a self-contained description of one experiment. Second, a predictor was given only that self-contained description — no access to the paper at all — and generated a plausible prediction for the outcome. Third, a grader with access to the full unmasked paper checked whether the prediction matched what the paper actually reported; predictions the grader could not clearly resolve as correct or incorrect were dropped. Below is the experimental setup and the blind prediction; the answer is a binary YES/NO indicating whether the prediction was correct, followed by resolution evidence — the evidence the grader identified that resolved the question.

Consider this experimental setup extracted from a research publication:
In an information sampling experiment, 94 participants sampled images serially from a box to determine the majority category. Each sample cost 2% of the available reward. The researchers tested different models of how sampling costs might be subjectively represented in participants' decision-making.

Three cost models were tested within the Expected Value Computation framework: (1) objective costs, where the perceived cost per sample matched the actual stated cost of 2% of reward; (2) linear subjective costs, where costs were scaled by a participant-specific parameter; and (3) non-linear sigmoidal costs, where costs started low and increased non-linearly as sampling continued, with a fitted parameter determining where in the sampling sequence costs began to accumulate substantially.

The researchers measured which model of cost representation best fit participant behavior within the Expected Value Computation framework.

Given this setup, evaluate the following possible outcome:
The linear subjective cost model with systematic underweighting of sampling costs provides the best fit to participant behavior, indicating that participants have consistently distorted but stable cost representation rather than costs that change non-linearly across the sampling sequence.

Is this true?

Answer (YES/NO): NO